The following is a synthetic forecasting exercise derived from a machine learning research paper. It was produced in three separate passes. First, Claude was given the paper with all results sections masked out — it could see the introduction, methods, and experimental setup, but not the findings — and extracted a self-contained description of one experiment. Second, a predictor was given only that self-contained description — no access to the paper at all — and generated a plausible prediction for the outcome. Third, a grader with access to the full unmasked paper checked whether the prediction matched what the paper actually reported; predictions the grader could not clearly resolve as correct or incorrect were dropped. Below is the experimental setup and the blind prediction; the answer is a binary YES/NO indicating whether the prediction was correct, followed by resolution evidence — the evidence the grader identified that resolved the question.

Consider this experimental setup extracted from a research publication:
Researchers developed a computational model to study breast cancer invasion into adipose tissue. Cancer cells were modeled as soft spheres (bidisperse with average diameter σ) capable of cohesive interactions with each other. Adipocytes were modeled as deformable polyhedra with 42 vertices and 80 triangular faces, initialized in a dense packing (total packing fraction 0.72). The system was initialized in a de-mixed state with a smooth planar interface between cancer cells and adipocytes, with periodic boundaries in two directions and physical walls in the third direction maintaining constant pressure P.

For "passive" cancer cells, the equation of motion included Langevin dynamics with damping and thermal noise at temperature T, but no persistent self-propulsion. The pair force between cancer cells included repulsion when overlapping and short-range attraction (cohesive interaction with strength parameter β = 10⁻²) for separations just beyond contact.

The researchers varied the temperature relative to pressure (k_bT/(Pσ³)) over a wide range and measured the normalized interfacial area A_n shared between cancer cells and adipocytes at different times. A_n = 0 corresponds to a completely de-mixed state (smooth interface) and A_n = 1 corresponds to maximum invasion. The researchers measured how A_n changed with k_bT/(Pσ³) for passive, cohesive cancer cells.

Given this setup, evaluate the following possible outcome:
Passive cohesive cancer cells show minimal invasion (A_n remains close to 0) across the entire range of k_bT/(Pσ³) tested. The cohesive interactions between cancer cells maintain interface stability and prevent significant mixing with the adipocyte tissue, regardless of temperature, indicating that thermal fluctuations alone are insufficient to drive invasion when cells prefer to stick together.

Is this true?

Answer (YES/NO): NO